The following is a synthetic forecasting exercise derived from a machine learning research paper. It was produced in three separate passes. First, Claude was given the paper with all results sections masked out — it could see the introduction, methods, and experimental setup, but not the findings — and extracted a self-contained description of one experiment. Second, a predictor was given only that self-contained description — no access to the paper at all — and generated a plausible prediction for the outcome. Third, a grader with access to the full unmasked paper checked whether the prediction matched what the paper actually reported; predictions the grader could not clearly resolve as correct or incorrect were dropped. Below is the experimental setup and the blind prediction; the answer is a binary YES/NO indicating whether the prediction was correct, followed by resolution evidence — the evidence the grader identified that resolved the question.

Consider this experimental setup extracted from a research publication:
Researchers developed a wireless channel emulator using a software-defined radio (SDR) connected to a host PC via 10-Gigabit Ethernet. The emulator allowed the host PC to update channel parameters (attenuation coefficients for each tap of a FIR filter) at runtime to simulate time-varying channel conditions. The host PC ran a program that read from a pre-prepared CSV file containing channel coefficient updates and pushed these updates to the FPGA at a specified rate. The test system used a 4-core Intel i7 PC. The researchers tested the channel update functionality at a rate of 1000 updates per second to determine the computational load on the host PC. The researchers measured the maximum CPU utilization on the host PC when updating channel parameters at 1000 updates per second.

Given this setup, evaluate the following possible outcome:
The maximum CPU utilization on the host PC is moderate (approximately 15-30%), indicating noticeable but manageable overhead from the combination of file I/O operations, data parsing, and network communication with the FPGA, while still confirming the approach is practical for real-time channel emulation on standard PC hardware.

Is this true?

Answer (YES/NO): NO